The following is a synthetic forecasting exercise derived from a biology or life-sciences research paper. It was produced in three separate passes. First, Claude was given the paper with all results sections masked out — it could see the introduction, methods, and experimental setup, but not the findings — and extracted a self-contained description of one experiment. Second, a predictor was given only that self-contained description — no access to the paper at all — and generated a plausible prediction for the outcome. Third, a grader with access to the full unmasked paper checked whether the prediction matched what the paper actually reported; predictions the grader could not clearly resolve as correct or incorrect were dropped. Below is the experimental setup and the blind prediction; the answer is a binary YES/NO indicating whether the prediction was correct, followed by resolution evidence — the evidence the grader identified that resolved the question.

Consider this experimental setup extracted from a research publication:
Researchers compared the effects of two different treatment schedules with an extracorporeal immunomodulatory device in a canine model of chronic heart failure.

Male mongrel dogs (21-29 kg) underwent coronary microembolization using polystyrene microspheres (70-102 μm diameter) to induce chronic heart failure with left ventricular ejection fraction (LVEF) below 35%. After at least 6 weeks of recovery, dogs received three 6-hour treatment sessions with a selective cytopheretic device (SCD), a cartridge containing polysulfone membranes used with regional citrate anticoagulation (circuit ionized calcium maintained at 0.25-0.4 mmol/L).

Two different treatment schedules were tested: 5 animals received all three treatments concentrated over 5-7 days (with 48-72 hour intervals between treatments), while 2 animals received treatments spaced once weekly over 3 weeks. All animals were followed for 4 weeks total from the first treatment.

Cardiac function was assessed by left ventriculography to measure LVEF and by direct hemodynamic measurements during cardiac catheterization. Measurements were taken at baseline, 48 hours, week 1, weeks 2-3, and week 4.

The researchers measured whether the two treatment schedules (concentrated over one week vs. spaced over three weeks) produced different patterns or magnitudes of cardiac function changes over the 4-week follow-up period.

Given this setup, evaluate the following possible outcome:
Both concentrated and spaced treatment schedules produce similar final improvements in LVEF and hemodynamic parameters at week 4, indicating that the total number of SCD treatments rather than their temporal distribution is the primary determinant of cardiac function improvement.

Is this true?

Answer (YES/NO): YES